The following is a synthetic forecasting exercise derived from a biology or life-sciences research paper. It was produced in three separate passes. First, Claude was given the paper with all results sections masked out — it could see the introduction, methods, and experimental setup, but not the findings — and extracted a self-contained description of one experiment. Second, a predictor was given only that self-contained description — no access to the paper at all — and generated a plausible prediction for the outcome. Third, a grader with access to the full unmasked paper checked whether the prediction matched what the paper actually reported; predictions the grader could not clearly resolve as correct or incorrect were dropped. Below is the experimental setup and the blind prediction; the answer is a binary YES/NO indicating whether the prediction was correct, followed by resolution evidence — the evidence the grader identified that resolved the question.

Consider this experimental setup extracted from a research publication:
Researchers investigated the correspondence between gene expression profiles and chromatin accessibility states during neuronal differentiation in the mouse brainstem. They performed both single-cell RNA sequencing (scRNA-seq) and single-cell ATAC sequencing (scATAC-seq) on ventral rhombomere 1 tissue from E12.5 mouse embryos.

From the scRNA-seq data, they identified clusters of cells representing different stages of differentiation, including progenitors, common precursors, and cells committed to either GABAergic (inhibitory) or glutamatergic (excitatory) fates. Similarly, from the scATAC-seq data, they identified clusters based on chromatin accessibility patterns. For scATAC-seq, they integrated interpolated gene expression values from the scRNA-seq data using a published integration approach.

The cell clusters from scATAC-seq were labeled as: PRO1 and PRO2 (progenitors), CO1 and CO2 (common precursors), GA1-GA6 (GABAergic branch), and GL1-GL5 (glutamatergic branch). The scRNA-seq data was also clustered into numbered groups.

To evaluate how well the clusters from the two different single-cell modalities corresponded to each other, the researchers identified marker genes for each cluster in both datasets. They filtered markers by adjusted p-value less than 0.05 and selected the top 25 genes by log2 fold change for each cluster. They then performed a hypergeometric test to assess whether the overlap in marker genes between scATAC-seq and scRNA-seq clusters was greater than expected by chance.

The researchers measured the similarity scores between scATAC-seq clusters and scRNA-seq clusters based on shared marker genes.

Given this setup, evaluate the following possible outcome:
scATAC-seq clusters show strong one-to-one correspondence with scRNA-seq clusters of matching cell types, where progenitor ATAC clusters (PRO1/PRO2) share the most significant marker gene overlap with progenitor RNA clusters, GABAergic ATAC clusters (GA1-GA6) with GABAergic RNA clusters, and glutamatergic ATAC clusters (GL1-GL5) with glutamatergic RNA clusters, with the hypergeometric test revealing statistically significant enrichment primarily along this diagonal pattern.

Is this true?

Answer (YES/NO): NO